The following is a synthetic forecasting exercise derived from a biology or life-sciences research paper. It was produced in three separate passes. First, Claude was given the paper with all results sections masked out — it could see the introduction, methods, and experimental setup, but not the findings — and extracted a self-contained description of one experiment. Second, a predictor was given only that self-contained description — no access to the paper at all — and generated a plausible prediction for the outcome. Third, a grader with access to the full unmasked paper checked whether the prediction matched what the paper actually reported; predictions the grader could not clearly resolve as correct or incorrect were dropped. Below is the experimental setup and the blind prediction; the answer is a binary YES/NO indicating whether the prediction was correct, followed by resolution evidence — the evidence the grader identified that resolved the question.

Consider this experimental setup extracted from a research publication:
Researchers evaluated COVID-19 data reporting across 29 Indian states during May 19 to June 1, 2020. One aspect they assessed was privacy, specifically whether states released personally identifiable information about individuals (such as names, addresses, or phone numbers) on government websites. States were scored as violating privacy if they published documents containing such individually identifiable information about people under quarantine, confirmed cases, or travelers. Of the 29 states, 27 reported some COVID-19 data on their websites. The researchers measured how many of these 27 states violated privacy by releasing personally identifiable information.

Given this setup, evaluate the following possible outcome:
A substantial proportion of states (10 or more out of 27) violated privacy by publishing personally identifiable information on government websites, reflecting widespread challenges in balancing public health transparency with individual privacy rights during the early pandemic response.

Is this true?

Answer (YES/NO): NO